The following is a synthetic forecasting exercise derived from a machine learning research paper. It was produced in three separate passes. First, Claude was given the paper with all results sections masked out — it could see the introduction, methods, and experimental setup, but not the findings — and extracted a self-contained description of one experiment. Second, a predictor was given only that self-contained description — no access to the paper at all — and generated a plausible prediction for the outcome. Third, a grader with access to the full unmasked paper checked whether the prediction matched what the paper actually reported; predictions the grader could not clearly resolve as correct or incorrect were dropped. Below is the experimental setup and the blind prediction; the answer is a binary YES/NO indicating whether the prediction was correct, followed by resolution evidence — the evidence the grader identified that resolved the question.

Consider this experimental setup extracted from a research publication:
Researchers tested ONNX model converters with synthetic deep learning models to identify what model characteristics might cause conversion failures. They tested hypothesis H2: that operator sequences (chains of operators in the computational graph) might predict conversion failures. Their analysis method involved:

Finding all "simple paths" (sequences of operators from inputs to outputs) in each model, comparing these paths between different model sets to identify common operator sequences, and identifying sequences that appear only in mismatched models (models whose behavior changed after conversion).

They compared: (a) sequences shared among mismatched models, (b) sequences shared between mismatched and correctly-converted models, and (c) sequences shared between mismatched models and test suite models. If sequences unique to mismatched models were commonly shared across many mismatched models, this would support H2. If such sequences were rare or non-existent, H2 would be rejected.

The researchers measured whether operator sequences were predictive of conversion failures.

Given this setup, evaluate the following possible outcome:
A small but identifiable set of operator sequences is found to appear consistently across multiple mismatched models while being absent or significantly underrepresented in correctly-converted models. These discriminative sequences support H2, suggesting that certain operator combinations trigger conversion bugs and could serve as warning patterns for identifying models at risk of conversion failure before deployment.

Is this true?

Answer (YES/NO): NO